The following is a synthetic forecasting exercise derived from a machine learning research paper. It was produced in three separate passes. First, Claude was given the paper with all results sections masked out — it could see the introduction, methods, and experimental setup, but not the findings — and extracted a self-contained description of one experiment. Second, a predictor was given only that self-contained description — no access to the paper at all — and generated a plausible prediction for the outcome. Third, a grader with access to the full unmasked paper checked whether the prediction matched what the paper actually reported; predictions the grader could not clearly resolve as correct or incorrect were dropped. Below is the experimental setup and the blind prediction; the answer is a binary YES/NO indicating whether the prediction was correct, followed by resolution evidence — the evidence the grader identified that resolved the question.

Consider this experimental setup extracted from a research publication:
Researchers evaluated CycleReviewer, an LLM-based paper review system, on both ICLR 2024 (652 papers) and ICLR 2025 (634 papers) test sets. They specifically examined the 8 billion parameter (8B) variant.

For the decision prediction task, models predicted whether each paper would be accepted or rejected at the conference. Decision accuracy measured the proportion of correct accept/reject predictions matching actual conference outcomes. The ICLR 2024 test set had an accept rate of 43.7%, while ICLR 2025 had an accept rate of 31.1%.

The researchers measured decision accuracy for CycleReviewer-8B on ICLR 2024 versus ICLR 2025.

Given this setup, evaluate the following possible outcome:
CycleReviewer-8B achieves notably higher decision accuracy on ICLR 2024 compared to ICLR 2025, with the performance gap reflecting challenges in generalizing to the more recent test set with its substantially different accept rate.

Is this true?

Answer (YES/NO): NO